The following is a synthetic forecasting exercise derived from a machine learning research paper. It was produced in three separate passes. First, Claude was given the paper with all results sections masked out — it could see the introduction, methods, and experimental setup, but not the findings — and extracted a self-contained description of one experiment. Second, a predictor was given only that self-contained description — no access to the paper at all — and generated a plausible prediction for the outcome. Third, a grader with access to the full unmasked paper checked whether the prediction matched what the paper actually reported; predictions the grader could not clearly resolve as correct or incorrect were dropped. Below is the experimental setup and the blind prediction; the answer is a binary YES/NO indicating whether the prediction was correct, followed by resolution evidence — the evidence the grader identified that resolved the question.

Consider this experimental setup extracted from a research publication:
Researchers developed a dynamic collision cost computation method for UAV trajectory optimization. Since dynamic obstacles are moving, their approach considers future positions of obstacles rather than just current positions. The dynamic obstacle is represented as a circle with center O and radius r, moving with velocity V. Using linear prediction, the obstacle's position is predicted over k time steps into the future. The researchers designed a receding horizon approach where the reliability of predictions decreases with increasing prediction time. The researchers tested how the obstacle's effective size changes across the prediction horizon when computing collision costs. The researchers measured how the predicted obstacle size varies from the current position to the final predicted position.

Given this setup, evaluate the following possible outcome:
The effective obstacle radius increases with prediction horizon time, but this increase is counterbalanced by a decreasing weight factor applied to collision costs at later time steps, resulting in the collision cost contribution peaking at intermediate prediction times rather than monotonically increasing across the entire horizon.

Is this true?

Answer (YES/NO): NO